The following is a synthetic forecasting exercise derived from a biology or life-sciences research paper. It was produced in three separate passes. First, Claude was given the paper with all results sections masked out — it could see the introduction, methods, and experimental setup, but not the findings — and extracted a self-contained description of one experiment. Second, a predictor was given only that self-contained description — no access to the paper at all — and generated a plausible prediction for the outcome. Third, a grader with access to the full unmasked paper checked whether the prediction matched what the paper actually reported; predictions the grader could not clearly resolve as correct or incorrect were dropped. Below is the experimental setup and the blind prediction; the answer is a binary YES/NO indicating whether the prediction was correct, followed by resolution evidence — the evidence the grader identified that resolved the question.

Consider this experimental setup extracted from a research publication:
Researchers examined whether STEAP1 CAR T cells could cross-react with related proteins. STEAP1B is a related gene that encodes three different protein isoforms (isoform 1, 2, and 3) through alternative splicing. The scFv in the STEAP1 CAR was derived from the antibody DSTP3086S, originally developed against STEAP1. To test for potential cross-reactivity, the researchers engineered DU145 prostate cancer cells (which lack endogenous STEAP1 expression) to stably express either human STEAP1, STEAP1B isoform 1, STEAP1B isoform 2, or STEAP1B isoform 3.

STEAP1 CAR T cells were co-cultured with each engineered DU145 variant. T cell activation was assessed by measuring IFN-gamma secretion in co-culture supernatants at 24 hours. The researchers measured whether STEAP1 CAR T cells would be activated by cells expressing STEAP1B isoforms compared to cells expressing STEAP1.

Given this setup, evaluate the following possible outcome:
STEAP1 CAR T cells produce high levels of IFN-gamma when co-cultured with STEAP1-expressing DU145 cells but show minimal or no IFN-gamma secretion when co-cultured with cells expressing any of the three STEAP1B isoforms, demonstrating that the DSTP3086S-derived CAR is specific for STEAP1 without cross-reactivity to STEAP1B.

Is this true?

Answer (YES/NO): YES